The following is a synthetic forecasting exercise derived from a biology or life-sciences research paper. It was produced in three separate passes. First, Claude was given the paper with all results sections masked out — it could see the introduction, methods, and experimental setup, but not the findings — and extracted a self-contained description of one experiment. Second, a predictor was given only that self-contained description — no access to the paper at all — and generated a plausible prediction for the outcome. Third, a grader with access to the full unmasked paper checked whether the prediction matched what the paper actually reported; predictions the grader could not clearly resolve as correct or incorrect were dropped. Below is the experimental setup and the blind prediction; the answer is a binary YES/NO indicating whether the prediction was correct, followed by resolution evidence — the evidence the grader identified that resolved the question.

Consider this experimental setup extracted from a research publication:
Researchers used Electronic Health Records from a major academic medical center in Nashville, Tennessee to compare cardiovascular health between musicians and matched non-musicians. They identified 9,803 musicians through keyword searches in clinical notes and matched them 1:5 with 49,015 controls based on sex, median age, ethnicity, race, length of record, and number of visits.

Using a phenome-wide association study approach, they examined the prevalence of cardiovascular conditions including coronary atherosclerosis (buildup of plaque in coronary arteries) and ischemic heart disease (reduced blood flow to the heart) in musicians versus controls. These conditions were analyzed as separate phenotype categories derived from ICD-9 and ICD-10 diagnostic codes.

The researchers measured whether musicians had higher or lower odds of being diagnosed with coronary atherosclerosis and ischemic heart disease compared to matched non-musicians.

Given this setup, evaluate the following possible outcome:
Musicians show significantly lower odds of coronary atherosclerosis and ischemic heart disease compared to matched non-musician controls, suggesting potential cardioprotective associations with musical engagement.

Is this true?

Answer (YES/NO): YES